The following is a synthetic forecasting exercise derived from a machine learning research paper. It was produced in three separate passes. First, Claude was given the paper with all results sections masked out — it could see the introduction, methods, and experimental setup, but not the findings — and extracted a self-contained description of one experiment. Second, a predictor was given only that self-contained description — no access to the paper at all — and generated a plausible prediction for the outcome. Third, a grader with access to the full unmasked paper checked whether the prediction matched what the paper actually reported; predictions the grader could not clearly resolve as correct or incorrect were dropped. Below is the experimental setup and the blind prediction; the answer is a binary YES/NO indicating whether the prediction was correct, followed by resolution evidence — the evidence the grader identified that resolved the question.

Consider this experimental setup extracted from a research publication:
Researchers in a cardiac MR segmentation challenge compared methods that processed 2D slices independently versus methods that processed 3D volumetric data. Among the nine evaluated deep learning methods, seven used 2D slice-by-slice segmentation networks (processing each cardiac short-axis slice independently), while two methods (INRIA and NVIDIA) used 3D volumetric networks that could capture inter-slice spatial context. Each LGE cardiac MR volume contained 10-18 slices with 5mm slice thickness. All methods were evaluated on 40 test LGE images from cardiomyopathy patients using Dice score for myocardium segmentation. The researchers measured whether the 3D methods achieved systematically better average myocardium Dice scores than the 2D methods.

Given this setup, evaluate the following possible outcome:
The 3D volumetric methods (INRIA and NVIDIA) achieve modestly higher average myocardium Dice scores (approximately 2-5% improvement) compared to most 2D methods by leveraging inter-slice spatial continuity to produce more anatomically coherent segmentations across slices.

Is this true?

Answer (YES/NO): NO